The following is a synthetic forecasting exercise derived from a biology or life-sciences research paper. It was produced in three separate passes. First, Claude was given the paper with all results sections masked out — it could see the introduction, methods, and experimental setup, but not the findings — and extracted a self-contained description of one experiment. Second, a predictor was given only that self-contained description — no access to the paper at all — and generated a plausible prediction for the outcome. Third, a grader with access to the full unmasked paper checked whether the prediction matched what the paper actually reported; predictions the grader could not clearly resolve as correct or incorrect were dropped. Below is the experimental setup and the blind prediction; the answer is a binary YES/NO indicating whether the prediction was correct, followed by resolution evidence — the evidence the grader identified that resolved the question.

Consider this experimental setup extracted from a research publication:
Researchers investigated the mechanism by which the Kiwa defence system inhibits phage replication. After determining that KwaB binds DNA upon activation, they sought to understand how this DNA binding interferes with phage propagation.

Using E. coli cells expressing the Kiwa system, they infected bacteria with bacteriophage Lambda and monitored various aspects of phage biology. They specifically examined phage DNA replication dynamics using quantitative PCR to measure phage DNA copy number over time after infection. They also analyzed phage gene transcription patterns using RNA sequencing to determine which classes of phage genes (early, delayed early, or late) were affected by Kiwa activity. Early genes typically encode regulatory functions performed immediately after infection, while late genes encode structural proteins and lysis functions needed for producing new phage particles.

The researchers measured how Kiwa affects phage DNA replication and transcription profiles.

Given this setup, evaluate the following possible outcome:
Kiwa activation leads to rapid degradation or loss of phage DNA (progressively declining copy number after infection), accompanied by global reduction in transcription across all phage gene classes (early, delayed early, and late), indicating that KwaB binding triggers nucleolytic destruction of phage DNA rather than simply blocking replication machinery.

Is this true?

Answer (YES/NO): NO